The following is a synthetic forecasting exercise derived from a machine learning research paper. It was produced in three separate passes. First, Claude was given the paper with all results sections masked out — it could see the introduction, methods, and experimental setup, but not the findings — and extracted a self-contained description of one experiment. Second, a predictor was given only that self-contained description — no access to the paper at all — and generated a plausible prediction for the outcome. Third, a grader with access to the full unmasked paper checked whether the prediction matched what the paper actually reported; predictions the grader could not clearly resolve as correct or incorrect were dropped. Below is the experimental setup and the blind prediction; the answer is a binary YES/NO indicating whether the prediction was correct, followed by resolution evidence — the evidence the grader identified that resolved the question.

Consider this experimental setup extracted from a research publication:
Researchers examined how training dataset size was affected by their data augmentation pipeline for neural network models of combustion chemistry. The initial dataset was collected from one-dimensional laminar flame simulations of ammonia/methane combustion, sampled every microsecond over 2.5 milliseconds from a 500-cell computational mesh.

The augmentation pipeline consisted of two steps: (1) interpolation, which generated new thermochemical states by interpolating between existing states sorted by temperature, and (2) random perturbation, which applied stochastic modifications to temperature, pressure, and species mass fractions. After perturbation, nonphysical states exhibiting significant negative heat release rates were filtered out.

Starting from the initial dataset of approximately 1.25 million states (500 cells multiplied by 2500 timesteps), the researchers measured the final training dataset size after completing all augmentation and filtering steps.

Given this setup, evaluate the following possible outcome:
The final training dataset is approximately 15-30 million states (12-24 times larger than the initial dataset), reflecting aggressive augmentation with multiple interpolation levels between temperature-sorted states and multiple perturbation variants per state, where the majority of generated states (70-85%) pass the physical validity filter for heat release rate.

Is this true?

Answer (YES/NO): NO